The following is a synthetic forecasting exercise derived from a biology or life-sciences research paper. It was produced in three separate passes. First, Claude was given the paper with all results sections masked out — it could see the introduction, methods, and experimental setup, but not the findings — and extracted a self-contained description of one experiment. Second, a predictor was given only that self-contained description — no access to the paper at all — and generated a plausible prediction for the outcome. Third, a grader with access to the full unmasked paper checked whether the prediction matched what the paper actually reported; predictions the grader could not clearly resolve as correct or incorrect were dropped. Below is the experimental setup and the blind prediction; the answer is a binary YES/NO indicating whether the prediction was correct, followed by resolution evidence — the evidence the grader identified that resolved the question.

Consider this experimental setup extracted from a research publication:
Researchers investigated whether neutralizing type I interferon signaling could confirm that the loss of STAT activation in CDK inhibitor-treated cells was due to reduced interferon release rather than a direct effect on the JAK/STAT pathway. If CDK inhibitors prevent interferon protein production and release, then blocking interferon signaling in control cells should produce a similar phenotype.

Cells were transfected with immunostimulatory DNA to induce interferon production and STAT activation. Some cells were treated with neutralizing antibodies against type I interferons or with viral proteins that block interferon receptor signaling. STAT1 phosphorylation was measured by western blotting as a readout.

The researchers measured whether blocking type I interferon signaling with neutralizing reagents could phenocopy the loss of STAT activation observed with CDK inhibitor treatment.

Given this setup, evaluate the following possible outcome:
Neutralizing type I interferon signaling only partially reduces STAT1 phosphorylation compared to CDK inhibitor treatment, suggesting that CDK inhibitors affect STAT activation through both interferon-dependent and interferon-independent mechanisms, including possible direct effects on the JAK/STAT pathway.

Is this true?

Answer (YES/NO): NO